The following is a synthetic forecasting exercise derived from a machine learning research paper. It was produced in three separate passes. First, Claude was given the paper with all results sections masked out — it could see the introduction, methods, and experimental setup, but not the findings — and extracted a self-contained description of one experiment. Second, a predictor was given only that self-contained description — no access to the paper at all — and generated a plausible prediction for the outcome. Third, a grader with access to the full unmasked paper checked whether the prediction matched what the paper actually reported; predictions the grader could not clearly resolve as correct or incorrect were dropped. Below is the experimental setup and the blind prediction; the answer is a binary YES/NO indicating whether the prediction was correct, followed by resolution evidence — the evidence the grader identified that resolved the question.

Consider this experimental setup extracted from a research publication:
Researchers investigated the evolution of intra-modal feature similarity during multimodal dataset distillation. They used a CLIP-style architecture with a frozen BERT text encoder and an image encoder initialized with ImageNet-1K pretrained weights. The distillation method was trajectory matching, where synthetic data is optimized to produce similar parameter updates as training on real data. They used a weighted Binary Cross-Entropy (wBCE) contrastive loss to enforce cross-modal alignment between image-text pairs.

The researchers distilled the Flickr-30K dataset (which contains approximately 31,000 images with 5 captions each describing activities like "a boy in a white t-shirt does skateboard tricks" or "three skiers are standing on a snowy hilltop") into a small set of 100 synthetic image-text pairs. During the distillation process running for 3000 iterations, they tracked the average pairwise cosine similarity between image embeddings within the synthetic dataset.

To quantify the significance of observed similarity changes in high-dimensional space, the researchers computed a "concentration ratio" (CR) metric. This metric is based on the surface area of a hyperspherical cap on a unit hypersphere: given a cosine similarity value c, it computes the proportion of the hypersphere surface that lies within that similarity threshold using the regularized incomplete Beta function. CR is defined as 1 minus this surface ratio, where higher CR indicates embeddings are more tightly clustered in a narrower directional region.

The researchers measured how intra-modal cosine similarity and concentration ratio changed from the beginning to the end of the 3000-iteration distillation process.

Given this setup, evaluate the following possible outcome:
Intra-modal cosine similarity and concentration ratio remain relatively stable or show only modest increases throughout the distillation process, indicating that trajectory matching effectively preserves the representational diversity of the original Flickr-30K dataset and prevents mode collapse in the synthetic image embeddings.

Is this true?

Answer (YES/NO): NO